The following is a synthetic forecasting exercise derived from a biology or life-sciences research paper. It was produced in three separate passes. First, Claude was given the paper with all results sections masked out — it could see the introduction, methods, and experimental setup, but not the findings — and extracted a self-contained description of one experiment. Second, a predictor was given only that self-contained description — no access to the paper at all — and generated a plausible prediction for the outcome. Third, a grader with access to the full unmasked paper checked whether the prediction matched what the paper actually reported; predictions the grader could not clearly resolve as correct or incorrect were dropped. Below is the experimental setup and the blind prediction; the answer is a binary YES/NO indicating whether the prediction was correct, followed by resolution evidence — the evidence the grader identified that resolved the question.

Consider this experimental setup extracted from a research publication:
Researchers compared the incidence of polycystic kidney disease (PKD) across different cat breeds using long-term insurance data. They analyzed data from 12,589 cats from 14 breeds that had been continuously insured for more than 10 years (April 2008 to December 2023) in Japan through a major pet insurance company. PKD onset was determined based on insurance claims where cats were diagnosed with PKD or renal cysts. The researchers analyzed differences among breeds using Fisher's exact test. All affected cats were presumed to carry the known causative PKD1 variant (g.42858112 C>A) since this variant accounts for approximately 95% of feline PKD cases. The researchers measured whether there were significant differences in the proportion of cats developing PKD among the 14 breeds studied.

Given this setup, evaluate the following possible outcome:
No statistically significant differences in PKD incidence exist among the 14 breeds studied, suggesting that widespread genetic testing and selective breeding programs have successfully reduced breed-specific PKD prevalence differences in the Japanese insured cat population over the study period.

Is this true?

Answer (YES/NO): NO